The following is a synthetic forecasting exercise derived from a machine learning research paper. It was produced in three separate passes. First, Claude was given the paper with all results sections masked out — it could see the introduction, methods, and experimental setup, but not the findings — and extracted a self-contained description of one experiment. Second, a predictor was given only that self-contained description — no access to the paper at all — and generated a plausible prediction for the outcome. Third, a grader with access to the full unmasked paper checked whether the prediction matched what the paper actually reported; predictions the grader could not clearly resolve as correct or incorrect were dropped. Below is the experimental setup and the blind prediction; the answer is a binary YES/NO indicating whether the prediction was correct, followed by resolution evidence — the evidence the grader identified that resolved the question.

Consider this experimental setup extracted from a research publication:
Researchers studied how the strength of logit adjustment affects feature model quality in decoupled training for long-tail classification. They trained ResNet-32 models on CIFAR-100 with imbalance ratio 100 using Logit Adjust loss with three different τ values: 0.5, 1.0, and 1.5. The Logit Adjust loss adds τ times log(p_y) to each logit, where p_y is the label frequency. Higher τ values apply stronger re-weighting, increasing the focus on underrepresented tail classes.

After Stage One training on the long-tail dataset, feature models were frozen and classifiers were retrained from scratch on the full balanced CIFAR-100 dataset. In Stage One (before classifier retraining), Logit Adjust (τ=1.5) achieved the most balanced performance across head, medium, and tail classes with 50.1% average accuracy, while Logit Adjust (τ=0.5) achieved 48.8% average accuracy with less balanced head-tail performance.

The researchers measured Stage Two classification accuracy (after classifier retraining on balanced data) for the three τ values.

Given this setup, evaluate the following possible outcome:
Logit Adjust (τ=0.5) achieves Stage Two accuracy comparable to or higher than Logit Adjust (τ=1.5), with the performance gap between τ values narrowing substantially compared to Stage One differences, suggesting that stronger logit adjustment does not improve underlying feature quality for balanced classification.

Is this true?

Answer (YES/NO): YES